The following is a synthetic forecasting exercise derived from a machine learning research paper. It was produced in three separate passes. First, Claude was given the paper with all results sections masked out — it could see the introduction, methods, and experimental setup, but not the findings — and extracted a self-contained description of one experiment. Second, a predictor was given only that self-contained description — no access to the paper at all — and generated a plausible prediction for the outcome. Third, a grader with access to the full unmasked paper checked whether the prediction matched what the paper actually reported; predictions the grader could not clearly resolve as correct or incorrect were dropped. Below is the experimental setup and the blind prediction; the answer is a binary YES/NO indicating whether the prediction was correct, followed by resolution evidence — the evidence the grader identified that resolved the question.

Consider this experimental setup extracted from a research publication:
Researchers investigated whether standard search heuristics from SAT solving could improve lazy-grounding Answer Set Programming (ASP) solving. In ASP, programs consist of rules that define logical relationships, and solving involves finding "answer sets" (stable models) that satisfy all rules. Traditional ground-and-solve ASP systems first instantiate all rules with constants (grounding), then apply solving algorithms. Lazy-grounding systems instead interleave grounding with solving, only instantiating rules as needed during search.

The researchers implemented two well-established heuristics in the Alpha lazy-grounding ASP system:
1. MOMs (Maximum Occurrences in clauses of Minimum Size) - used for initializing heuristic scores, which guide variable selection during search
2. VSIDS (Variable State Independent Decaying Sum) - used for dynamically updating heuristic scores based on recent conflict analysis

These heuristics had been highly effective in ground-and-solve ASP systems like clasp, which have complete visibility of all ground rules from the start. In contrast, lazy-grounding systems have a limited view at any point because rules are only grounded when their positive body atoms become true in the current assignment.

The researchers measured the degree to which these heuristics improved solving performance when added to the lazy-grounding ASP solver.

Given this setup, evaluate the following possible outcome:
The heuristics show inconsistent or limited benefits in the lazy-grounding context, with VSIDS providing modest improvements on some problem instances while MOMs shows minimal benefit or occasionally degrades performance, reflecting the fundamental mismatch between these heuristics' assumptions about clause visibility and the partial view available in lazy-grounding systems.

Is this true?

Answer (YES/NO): NO